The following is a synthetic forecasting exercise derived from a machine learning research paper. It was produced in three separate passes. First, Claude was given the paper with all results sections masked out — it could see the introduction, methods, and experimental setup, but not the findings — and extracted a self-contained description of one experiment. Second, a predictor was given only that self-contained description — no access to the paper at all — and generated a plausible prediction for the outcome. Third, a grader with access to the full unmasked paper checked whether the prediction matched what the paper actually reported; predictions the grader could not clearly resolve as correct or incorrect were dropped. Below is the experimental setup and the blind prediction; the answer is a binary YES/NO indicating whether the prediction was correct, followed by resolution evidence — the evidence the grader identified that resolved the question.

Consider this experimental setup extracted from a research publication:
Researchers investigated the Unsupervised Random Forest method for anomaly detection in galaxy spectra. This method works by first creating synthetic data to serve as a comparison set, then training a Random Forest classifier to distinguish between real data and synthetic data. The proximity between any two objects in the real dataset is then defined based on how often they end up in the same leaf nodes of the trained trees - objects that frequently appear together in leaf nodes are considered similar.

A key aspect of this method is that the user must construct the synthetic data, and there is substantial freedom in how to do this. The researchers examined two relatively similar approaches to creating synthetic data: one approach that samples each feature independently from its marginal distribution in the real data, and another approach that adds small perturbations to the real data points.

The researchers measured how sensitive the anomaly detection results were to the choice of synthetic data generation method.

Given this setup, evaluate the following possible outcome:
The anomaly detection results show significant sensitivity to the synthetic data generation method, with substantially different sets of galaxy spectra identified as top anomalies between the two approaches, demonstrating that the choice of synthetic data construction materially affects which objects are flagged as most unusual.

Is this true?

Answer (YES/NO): YES